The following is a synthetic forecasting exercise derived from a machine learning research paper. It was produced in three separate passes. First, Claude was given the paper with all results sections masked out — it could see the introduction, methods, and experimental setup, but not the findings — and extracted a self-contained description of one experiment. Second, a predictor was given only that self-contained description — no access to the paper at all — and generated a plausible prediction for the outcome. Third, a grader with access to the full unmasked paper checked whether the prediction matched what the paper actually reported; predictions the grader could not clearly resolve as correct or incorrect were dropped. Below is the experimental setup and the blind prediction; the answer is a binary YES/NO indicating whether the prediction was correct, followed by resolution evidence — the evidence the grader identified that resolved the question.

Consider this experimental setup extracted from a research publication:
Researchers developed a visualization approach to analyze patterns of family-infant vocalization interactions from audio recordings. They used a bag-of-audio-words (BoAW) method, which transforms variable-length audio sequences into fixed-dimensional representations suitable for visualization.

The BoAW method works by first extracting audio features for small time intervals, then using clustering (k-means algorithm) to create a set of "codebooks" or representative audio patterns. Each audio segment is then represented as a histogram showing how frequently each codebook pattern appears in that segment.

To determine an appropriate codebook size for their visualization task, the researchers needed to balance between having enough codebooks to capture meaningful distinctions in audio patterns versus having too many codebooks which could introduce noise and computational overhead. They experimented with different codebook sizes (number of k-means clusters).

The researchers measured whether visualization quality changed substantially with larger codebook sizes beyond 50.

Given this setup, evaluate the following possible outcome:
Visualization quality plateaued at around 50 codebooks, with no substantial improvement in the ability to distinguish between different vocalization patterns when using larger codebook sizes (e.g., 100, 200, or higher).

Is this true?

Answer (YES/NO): YES